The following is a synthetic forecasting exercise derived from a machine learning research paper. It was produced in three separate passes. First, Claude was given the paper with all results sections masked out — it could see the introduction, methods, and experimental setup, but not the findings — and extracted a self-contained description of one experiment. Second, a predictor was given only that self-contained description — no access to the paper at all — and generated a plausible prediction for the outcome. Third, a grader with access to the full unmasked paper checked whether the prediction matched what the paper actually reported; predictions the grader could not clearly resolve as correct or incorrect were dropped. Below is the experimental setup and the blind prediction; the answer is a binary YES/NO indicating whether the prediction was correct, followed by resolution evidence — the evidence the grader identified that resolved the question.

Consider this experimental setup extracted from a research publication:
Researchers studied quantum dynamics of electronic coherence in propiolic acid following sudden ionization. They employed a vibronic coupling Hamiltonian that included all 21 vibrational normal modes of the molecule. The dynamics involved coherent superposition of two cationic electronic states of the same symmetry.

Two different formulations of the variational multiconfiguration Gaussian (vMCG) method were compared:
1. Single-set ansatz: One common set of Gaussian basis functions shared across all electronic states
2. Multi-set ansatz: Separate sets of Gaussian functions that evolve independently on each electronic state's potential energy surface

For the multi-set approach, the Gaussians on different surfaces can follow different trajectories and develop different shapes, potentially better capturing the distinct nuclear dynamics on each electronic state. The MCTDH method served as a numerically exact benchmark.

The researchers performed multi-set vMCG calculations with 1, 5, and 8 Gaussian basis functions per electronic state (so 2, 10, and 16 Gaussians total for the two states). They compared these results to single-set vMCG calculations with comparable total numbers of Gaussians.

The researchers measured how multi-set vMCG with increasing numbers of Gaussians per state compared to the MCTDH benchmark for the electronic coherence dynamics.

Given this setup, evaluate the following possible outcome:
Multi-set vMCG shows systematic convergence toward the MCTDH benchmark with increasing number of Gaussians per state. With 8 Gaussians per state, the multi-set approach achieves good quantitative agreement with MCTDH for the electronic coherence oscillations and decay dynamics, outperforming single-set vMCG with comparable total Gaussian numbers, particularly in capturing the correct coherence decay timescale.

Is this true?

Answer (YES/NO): NO